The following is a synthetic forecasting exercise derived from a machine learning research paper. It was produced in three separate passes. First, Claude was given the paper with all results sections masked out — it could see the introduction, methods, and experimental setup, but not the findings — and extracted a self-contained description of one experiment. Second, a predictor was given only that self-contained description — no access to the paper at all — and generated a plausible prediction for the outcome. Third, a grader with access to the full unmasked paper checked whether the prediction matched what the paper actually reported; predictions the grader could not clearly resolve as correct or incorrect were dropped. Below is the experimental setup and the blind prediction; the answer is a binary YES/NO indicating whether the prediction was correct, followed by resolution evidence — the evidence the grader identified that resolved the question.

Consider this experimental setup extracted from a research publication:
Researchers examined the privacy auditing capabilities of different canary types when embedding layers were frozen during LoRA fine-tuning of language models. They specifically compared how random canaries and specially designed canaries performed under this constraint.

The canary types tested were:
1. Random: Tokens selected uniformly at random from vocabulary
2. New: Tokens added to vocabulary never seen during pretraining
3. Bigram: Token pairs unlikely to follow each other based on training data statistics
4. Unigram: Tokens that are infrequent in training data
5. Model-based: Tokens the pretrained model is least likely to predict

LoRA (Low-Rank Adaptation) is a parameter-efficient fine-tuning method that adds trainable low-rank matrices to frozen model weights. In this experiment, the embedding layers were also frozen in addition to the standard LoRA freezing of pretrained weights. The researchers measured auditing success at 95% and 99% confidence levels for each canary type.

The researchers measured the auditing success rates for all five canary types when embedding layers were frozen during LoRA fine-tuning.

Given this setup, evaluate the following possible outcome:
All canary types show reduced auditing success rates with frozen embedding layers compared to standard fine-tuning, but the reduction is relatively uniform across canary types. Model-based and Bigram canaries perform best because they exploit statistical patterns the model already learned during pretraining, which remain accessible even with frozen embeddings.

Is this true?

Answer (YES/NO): NO